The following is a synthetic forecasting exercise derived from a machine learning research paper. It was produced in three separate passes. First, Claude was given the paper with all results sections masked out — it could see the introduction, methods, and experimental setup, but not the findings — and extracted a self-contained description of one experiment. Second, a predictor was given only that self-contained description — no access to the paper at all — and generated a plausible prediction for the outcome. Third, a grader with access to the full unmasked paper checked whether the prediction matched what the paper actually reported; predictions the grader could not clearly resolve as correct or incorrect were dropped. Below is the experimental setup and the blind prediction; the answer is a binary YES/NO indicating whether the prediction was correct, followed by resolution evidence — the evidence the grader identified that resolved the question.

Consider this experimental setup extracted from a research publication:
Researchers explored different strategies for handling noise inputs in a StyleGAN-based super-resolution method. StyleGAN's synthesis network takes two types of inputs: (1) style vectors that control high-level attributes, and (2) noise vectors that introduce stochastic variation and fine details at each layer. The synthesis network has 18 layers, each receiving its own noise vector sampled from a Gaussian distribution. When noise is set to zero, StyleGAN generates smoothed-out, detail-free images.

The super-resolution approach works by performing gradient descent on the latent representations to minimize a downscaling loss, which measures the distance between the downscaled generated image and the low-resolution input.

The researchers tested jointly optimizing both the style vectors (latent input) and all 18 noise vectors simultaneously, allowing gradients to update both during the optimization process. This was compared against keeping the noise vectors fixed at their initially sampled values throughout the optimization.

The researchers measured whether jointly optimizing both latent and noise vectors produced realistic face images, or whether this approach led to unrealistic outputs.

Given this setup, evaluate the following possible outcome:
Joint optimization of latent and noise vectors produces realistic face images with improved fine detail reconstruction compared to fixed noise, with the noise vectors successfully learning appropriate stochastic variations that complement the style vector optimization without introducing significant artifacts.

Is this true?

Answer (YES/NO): NO